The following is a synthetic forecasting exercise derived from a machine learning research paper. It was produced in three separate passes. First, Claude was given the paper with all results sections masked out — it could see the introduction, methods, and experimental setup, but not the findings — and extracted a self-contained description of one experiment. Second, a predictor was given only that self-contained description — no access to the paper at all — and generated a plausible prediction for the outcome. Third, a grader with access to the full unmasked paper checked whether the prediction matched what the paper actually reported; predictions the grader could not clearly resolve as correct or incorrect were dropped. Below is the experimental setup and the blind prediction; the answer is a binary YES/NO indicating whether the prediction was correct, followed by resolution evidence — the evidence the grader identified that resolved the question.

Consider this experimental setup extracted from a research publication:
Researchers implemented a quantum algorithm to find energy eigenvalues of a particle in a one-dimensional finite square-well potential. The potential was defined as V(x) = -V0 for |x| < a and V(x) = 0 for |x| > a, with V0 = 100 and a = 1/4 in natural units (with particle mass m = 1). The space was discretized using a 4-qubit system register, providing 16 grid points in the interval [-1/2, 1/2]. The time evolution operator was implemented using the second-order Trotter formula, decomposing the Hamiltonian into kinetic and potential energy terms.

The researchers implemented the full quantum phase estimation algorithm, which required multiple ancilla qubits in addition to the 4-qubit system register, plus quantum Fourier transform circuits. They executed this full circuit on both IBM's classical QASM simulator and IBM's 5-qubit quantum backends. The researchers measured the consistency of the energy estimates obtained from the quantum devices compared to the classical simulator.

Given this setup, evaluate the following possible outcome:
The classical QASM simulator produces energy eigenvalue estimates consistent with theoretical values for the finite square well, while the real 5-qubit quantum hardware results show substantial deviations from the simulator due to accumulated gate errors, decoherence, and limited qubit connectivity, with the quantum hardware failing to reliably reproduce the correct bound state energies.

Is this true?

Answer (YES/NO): NO